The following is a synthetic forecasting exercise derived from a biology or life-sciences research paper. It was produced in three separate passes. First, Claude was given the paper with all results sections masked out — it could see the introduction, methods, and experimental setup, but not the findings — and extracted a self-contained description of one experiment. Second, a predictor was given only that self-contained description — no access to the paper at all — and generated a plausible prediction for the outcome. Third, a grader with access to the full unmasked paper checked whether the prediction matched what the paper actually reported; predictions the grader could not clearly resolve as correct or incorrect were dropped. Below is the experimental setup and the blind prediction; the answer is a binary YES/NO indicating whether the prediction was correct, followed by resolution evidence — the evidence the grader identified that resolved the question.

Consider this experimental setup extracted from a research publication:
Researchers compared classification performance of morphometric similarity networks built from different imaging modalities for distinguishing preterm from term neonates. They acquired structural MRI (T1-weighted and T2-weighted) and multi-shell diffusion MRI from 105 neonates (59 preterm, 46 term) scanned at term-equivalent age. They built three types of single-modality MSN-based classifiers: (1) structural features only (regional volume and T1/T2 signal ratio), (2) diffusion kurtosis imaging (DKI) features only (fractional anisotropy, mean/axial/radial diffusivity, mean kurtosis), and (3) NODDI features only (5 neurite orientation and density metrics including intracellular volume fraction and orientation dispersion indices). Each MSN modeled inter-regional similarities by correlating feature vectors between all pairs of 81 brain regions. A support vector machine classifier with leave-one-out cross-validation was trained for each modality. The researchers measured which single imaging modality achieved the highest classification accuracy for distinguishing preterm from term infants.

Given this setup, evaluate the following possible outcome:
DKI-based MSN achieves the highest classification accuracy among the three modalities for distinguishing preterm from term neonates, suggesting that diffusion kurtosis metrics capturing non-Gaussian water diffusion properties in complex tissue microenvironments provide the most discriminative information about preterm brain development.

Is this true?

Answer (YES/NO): YES